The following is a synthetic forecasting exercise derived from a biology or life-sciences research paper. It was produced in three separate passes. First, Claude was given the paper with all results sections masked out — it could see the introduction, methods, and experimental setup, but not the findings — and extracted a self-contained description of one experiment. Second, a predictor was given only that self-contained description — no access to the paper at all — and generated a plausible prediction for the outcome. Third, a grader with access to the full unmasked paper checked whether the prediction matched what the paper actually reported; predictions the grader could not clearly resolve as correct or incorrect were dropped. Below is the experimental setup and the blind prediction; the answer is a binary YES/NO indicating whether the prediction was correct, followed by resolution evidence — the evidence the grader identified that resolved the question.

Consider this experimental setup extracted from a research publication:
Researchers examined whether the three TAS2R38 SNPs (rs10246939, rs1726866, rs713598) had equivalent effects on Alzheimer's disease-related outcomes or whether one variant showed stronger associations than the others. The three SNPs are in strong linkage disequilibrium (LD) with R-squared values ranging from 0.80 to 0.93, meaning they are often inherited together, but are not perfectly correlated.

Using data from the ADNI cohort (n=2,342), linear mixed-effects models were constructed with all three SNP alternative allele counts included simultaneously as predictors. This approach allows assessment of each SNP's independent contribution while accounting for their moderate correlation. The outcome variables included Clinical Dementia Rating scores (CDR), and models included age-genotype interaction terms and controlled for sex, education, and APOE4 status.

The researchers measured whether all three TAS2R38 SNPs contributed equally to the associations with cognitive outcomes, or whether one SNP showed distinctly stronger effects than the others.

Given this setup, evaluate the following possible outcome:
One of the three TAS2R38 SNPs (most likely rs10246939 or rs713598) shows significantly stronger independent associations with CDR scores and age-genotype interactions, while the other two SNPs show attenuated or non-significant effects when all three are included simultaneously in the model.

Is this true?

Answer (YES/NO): NO